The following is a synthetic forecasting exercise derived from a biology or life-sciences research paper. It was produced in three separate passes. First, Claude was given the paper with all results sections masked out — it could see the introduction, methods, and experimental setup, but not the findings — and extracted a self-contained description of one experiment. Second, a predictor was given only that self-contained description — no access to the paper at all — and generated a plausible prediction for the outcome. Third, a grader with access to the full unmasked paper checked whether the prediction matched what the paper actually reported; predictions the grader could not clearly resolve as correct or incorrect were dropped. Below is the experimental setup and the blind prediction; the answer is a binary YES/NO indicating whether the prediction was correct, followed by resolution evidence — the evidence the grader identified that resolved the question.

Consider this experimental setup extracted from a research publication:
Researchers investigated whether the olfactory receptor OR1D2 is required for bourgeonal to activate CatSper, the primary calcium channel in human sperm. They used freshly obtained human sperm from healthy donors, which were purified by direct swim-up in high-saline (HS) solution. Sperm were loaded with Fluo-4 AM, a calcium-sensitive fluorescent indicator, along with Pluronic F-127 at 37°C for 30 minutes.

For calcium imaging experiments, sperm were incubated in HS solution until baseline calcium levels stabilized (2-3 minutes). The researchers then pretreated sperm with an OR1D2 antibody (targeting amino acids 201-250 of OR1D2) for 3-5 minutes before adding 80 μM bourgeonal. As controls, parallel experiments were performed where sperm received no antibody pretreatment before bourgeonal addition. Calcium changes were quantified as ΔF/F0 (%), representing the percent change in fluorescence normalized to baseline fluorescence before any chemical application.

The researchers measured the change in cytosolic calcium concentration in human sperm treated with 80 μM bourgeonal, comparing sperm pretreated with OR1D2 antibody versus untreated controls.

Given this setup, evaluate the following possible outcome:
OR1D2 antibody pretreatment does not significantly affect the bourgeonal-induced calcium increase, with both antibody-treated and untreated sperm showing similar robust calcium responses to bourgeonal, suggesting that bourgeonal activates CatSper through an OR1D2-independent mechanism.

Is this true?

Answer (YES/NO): NO